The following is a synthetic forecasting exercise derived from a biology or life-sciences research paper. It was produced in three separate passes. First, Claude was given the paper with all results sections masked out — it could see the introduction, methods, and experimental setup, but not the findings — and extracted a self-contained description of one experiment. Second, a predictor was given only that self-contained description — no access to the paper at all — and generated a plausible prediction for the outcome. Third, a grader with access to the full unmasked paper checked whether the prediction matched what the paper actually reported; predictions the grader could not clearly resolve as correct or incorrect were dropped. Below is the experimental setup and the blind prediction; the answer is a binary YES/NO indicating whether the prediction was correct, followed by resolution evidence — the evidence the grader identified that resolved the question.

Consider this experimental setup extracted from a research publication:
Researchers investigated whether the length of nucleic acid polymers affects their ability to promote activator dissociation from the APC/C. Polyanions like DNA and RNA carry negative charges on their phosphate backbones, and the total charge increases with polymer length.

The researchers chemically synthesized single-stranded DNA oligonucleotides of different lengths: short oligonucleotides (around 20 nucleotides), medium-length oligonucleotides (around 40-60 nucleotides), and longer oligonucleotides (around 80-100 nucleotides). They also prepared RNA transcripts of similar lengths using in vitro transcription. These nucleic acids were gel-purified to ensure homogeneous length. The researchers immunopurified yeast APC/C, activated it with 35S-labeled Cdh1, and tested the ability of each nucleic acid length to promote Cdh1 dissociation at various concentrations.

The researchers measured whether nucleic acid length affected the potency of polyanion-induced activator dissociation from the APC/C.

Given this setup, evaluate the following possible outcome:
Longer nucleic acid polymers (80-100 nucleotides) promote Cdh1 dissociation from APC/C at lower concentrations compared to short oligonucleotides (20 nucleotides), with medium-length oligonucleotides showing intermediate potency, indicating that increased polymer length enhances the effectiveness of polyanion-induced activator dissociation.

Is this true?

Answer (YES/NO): YES